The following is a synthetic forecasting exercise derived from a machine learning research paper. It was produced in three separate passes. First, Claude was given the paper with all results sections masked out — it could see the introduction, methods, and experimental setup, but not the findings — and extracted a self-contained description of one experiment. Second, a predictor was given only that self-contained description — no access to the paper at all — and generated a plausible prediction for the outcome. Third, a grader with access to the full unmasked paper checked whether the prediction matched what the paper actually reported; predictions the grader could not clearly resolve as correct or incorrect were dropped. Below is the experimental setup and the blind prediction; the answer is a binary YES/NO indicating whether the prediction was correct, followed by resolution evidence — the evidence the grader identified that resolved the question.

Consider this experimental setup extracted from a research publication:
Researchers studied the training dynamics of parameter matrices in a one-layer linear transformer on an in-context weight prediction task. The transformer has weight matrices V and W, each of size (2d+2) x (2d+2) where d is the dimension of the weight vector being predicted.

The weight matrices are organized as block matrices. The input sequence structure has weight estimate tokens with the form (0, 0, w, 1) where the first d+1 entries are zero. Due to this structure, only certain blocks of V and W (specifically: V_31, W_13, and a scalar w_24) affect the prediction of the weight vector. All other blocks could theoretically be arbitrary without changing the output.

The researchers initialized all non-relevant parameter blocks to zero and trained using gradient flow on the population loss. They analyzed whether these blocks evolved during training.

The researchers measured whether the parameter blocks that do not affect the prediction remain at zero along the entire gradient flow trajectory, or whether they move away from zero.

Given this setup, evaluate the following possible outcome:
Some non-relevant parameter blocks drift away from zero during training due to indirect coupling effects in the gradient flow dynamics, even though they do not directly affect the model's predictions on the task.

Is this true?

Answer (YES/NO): NO